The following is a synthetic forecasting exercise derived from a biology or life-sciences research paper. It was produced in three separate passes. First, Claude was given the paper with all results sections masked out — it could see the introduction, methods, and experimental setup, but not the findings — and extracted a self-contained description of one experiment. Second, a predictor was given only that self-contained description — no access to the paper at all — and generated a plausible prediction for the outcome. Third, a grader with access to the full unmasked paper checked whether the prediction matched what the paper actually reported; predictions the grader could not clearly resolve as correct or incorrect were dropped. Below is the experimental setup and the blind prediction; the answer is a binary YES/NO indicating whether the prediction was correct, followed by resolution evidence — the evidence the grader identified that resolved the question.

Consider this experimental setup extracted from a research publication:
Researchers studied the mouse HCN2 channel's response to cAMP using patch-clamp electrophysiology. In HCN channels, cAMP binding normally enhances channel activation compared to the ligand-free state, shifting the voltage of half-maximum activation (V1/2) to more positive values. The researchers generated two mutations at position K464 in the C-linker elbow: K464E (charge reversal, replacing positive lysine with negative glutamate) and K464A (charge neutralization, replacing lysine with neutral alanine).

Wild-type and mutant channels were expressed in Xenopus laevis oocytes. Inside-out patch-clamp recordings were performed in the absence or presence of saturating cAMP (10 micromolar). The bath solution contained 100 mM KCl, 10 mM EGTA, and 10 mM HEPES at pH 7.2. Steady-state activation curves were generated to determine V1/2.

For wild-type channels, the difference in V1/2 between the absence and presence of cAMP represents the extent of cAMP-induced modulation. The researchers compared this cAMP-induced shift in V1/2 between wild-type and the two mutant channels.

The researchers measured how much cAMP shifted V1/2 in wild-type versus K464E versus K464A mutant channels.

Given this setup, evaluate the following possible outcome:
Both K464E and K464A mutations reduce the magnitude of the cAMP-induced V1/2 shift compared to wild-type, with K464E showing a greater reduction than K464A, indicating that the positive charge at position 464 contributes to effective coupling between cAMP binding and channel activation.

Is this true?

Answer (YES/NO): YES